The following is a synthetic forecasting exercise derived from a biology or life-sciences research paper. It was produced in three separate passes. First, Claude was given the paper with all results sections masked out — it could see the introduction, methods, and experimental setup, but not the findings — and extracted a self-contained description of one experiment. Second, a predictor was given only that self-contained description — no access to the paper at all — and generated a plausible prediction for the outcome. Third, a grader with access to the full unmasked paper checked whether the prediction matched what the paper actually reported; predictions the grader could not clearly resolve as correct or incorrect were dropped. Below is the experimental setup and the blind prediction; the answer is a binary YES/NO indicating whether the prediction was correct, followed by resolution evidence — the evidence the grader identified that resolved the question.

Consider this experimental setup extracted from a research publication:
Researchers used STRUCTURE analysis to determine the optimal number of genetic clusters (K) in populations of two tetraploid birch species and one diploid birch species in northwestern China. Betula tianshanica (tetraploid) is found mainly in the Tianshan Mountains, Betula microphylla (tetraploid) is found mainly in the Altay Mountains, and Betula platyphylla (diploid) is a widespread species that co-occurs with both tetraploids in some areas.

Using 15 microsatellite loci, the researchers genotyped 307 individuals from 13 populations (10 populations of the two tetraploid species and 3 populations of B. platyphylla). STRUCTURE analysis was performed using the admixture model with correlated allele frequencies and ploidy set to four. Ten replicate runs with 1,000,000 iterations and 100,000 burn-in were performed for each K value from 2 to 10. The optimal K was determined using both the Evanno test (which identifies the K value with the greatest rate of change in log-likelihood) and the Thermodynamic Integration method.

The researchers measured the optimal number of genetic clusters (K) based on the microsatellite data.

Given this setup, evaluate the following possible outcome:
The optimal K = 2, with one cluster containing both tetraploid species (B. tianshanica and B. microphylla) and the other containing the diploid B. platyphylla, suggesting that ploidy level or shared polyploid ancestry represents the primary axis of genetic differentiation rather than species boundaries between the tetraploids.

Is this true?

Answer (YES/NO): NO